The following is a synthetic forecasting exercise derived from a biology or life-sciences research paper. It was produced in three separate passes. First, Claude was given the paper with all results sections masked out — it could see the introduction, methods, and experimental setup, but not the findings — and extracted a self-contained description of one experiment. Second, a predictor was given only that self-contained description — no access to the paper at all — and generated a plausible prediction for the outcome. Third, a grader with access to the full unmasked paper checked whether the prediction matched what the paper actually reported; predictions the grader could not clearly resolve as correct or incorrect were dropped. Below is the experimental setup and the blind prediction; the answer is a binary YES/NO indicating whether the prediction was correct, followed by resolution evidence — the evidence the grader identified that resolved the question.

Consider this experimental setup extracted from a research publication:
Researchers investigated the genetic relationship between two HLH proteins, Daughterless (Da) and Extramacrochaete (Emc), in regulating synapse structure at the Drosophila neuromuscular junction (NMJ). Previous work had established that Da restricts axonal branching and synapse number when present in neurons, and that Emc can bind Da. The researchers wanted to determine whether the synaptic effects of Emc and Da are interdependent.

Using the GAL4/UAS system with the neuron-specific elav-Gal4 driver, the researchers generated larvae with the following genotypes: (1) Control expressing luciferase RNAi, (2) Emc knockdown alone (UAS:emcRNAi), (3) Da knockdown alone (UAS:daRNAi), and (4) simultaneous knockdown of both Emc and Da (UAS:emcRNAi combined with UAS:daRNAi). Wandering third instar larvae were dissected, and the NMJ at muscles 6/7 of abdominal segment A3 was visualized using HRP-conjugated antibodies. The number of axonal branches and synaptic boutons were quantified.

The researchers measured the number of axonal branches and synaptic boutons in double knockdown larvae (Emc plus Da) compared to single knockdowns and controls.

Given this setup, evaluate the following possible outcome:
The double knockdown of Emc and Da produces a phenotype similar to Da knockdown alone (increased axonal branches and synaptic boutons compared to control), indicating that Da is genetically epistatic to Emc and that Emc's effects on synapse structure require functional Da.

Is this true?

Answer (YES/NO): NO